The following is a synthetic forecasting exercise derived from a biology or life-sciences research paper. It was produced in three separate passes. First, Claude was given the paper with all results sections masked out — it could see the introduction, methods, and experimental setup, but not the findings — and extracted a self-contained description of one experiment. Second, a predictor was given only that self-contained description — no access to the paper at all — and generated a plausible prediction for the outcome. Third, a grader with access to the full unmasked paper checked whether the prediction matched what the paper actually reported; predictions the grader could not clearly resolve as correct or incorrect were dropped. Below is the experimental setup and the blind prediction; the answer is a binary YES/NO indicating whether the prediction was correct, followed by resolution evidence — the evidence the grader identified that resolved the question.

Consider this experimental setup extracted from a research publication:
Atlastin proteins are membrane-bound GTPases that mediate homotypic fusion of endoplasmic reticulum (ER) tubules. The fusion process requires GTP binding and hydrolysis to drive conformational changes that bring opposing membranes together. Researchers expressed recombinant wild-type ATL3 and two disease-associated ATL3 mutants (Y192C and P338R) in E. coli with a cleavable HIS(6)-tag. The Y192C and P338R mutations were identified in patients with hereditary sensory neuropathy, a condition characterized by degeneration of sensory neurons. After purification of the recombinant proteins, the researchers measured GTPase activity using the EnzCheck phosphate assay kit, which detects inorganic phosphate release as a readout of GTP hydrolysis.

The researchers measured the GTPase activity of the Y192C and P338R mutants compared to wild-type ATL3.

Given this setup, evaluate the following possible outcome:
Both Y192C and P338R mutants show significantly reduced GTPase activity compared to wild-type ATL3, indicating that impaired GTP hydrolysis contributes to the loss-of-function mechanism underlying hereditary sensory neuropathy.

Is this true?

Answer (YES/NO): NO